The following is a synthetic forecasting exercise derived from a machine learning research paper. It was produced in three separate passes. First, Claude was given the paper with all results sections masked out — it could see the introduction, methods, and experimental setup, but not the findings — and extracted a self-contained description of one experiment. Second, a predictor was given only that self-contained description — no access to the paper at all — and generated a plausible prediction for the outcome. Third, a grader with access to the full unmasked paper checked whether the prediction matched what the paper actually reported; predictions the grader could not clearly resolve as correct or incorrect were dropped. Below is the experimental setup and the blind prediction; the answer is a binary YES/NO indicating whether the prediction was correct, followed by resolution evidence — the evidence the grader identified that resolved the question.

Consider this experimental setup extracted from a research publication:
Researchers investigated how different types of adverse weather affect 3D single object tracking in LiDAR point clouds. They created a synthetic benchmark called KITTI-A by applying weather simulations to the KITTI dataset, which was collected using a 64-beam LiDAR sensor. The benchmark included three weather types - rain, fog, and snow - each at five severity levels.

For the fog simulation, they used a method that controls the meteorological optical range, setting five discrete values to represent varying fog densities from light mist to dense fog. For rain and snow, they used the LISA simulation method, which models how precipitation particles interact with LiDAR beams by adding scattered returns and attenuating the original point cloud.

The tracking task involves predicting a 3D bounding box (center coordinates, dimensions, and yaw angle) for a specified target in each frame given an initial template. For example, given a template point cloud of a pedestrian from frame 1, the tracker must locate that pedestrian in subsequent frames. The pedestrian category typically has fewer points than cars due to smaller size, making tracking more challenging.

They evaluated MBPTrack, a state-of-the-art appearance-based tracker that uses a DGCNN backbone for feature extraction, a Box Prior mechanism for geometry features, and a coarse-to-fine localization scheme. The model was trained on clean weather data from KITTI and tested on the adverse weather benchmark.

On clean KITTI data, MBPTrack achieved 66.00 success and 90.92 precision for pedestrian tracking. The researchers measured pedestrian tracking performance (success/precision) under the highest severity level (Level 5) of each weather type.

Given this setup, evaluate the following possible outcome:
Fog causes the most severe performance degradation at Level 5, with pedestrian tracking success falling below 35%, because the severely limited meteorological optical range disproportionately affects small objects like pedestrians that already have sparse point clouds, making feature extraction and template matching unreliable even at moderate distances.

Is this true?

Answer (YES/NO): YES